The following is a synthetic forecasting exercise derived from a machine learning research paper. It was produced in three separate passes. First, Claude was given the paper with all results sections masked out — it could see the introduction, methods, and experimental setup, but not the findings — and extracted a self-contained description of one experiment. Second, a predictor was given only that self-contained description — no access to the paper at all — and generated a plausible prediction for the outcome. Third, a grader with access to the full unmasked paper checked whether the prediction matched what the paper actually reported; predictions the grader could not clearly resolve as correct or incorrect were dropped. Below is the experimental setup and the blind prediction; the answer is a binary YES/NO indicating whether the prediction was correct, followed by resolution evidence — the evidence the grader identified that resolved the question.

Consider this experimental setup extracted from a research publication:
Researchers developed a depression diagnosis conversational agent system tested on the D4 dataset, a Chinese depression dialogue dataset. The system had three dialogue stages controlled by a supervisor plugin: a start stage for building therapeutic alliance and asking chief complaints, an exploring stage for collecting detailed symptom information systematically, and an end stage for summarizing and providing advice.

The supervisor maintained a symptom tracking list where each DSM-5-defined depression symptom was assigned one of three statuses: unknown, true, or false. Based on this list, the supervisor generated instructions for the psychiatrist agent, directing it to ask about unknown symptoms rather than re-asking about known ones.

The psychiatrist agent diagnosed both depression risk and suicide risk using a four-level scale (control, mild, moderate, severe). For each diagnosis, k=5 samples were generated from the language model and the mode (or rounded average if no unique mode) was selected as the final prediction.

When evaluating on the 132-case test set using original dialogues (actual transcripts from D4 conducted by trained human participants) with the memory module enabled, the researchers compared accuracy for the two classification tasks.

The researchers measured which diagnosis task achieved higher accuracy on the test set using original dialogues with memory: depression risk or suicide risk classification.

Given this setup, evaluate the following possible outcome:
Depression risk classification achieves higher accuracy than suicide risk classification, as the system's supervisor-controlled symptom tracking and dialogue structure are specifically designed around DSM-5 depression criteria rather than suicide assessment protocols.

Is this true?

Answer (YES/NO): YES